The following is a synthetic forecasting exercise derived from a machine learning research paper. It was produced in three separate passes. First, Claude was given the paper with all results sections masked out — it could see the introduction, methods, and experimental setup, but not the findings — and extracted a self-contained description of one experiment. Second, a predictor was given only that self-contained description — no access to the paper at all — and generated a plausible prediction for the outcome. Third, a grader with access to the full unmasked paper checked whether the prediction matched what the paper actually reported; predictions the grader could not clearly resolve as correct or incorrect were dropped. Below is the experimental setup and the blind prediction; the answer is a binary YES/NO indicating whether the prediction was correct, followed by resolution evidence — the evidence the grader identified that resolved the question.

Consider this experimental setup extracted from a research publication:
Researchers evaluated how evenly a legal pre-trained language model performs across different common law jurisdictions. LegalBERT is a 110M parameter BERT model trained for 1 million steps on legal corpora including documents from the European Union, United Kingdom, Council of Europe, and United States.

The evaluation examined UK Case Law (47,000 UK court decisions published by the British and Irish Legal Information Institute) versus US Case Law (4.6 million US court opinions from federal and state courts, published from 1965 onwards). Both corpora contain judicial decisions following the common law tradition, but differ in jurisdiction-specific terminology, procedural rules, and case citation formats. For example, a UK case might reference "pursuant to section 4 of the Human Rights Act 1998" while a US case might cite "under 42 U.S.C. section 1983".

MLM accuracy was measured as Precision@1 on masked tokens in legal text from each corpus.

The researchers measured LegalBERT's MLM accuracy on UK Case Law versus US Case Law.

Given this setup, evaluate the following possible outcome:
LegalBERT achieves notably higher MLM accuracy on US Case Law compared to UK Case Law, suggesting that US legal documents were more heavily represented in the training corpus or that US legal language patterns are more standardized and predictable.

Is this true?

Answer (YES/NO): NO